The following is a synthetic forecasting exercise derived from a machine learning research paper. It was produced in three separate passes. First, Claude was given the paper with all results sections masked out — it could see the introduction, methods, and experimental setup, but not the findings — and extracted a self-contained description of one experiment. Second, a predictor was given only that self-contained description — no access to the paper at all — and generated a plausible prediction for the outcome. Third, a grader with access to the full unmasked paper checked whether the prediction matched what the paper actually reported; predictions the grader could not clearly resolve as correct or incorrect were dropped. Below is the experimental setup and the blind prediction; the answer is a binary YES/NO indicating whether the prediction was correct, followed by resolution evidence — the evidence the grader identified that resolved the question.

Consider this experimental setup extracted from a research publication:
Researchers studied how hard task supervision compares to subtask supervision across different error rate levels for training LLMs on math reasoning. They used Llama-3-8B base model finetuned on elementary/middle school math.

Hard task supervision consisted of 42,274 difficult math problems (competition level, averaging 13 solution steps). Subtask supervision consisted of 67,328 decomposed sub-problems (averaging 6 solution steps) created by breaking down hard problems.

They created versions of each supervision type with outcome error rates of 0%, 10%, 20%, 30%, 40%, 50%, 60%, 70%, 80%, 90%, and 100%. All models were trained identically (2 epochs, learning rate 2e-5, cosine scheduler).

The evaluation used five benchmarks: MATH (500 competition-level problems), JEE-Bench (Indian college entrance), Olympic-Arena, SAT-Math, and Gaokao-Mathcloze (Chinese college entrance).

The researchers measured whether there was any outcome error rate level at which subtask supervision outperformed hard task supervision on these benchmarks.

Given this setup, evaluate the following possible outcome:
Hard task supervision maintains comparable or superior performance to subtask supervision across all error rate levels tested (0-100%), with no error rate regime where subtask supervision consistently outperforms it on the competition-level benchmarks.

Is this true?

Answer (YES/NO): YES